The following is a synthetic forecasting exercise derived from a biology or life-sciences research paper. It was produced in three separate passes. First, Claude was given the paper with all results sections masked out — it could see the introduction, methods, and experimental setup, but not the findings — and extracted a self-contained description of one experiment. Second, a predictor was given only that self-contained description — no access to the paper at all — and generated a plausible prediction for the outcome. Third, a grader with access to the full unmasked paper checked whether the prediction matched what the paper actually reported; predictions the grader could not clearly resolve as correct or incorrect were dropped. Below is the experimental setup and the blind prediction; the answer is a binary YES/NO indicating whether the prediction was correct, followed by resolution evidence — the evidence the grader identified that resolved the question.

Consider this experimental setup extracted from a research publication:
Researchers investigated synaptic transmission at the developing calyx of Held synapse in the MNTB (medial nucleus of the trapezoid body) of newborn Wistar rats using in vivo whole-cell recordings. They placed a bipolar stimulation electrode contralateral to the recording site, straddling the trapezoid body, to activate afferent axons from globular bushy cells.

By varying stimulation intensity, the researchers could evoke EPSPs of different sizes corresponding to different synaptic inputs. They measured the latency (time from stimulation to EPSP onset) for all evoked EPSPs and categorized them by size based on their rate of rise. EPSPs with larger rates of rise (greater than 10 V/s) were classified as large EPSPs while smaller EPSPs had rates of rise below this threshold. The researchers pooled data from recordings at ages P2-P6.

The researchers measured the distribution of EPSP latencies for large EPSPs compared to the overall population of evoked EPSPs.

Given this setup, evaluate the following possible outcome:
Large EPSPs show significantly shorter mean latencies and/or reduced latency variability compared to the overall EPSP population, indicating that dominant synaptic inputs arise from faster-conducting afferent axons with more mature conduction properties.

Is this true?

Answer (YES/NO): YES